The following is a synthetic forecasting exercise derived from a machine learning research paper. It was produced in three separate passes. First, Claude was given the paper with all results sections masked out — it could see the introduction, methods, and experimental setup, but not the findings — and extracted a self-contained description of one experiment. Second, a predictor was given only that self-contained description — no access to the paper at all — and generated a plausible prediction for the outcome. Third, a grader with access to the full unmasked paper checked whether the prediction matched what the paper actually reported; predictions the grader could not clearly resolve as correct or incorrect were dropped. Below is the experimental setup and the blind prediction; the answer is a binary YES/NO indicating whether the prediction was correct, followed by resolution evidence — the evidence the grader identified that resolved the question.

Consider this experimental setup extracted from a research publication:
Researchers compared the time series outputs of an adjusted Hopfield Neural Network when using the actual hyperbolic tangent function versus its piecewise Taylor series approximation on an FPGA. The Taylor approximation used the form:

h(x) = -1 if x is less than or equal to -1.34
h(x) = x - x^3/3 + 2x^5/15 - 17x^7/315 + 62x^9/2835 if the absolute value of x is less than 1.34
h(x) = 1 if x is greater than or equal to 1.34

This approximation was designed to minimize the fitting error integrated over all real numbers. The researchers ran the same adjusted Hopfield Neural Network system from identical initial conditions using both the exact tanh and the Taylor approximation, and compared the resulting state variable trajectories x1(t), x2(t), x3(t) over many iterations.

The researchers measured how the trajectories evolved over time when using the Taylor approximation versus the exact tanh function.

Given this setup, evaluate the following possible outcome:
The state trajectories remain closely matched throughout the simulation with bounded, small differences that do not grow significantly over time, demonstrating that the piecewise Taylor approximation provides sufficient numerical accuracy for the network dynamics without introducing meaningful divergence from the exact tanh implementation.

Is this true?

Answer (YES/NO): NO